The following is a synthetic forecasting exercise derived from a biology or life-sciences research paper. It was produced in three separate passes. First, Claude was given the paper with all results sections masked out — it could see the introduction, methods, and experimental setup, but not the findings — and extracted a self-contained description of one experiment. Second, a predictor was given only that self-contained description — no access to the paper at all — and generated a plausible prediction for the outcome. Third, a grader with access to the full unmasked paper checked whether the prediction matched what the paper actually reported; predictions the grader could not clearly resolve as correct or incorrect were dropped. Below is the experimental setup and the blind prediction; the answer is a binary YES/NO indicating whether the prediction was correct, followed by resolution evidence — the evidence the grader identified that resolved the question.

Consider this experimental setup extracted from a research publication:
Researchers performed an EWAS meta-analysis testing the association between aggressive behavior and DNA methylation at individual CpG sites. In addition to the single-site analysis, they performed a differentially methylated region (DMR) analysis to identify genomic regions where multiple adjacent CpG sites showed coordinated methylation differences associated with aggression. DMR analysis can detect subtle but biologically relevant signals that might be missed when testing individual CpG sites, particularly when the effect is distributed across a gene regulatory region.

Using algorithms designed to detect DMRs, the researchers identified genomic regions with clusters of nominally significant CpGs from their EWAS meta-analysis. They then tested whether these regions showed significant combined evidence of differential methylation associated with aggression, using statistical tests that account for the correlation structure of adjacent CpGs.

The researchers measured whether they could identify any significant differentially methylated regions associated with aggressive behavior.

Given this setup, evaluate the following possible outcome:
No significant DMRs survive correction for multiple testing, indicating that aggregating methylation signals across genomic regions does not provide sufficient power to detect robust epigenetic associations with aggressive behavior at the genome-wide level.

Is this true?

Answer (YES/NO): NO